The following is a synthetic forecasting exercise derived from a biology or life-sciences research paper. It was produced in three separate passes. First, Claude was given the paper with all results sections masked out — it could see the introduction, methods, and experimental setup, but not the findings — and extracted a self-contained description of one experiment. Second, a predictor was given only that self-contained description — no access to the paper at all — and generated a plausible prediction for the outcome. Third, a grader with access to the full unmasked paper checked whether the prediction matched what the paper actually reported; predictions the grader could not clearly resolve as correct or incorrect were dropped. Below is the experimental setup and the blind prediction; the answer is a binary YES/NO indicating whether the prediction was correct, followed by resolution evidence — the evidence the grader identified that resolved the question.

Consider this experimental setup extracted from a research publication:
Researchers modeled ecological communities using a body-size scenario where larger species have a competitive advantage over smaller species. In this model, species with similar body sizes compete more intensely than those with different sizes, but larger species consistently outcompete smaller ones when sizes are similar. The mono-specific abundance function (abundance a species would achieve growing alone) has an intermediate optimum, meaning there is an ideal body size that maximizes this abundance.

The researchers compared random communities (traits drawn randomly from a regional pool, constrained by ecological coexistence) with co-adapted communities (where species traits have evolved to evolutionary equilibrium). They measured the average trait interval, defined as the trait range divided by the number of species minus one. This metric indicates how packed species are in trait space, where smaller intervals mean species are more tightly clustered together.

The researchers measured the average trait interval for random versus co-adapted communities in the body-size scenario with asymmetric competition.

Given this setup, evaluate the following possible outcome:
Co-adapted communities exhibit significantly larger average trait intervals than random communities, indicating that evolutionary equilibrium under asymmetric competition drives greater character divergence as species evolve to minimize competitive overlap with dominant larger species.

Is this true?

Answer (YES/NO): NO